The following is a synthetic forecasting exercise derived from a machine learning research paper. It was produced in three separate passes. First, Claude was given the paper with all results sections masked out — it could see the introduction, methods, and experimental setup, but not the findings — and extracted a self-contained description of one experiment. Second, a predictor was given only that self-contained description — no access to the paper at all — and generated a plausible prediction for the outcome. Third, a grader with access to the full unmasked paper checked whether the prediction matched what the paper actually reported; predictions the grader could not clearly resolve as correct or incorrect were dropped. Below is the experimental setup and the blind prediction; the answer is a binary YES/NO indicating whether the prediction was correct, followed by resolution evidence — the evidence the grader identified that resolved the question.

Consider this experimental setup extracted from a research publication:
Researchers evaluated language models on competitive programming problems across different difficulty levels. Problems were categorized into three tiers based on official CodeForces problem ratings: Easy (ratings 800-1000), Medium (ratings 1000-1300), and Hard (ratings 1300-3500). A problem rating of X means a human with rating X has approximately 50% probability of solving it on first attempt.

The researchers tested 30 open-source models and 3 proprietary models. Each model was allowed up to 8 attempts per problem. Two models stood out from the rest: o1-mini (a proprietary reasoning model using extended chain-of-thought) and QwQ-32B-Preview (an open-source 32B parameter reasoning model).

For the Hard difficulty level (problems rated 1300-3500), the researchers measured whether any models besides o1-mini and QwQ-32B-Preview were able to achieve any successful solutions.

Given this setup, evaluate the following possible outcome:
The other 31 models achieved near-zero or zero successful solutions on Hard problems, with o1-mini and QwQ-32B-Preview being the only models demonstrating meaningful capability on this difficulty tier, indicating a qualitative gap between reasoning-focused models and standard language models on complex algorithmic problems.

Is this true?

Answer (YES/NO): YES